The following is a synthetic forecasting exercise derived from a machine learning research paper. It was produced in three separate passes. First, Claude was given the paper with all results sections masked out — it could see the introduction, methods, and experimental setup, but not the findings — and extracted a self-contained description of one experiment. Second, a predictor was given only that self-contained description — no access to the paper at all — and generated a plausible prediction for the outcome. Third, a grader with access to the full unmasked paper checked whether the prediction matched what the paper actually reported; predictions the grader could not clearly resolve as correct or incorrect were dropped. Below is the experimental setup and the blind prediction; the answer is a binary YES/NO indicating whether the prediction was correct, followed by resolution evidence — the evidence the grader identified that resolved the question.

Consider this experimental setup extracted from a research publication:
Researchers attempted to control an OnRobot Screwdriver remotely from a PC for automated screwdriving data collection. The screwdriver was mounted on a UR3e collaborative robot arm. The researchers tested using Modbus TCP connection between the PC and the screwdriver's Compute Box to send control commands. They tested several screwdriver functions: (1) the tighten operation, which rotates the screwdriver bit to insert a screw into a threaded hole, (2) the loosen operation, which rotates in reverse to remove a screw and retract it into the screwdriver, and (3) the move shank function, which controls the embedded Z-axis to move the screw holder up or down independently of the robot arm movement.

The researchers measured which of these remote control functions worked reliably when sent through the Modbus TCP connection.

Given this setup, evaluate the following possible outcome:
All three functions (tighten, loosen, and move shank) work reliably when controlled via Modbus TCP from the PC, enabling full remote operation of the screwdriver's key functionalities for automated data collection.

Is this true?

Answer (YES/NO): NO